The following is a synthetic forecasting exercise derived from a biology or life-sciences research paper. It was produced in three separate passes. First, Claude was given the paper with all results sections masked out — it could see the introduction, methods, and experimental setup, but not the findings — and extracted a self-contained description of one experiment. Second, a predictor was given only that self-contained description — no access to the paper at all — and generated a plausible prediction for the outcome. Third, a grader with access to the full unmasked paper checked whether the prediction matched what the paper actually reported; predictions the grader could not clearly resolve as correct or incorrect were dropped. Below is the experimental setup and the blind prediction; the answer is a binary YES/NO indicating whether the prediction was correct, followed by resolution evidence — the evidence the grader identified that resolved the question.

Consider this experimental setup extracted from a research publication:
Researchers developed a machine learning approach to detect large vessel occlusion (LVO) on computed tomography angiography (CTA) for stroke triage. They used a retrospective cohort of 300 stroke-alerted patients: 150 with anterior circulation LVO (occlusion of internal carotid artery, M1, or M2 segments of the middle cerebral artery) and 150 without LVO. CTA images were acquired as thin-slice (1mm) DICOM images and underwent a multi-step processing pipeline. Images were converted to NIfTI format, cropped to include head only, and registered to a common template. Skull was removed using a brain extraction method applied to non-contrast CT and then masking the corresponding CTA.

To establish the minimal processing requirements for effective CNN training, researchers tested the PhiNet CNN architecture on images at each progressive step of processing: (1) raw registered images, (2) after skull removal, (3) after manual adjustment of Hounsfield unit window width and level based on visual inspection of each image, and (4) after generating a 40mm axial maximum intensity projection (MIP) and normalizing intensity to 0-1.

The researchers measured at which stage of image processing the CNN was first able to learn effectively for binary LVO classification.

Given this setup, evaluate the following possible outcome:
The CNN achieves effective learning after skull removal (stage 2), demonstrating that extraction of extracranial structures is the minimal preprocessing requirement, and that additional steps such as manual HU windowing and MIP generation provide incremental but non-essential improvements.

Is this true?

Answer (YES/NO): NO